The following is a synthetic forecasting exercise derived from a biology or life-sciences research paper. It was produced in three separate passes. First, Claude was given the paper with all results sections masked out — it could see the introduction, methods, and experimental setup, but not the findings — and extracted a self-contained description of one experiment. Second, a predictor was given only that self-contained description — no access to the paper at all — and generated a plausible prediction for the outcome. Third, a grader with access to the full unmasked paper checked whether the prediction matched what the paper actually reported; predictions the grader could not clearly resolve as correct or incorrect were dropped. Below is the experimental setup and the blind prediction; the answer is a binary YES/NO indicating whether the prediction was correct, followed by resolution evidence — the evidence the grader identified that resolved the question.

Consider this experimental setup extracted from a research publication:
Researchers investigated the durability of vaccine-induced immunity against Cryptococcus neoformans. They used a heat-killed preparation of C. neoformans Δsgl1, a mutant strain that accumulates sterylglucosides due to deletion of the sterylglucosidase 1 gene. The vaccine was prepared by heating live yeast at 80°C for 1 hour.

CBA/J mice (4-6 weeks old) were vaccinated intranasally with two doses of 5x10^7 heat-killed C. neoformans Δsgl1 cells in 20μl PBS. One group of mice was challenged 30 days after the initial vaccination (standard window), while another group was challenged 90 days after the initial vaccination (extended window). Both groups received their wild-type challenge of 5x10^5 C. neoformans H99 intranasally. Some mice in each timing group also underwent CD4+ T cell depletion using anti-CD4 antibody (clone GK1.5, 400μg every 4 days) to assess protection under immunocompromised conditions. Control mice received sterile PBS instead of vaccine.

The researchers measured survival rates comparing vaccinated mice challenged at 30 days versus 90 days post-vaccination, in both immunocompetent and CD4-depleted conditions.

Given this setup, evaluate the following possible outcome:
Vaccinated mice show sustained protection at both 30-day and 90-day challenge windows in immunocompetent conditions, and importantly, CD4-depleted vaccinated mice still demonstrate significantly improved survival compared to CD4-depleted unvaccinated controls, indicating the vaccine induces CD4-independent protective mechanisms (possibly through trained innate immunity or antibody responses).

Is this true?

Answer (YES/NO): YES